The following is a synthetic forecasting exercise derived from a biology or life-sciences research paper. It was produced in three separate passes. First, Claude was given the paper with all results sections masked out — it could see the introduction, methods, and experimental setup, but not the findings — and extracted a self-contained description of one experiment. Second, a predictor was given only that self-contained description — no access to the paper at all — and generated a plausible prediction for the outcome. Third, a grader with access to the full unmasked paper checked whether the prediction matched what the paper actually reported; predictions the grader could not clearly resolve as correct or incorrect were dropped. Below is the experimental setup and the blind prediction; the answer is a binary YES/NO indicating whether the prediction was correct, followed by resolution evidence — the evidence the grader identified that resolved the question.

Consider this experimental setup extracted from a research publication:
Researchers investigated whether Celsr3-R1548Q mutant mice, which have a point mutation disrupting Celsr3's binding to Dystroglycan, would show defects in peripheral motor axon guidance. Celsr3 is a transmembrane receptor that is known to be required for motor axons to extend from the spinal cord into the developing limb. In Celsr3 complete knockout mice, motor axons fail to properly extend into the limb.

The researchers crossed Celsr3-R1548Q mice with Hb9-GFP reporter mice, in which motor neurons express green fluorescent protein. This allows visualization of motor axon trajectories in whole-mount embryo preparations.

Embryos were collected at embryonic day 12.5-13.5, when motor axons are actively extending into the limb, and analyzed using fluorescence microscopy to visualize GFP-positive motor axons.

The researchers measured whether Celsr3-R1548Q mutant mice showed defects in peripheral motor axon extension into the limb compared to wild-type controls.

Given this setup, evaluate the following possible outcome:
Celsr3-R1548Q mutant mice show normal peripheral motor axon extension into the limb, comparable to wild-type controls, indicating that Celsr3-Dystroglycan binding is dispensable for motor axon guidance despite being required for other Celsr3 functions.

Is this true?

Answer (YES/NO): YES